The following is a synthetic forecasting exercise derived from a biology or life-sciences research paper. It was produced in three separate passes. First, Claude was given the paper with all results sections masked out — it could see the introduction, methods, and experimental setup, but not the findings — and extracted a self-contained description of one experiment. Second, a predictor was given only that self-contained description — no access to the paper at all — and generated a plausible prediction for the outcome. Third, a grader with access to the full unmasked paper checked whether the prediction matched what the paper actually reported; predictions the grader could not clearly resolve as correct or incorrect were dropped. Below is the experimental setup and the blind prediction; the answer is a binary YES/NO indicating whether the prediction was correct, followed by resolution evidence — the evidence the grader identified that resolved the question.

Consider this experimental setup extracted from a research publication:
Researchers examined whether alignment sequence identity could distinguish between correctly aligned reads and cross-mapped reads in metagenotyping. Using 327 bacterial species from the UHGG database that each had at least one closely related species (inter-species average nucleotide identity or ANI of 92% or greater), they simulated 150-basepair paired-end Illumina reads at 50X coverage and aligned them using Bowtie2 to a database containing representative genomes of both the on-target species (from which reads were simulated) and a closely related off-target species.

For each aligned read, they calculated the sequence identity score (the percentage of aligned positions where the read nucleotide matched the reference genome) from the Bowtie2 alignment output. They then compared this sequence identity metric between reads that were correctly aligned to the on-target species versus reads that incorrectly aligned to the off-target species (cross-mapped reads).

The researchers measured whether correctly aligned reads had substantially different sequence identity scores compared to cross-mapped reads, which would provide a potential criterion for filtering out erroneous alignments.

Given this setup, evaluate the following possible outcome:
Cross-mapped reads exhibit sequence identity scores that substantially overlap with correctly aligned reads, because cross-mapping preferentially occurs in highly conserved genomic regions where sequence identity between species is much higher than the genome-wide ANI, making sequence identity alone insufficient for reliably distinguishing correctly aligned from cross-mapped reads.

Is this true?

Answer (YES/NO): NO